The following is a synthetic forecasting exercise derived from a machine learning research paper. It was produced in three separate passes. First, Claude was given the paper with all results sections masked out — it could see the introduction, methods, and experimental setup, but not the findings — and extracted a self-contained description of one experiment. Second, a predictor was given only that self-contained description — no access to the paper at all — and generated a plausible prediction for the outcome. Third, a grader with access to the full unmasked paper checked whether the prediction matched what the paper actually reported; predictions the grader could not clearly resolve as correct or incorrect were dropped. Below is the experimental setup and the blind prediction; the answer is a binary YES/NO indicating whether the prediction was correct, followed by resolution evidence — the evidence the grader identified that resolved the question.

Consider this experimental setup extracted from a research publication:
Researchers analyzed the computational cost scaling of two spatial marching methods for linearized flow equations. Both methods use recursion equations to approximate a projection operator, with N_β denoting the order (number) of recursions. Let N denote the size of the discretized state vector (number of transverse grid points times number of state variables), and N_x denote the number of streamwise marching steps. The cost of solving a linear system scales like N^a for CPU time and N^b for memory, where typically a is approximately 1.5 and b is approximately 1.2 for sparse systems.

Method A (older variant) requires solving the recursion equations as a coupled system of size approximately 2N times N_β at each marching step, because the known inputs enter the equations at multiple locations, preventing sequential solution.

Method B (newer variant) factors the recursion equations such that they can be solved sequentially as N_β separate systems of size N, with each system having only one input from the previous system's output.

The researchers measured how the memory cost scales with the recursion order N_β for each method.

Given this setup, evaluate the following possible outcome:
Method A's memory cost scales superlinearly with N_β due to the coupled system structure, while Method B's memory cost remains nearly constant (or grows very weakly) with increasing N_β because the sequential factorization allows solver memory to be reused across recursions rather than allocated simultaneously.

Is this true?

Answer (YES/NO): YES